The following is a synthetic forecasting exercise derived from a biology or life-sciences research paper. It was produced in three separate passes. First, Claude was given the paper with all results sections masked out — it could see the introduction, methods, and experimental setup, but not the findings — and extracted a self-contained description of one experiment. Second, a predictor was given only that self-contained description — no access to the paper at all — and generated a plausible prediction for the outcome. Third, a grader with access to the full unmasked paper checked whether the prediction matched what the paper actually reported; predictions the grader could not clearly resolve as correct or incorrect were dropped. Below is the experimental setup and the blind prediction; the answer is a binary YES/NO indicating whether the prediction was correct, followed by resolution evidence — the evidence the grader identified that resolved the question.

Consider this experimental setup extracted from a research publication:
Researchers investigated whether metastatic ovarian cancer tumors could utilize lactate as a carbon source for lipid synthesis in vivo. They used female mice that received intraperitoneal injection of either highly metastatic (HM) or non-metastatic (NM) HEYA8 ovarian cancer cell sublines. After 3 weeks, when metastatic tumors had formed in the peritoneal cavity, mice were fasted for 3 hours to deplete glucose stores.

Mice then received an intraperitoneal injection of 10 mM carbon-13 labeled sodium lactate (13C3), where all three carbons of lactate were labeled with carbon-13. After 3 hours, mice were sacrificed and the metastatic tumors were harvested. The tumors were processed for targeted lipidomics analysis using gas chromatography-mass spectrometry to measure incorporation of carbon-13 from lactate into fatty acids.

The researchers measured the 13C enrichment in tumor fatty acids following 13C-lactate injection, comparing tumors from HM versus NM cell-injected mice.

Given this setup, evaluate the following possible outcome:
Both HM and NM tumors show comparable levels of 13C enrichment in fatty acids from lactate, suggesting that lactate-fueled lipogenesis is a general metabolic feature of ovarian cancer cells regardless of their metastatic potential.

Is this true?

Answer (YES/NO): NO